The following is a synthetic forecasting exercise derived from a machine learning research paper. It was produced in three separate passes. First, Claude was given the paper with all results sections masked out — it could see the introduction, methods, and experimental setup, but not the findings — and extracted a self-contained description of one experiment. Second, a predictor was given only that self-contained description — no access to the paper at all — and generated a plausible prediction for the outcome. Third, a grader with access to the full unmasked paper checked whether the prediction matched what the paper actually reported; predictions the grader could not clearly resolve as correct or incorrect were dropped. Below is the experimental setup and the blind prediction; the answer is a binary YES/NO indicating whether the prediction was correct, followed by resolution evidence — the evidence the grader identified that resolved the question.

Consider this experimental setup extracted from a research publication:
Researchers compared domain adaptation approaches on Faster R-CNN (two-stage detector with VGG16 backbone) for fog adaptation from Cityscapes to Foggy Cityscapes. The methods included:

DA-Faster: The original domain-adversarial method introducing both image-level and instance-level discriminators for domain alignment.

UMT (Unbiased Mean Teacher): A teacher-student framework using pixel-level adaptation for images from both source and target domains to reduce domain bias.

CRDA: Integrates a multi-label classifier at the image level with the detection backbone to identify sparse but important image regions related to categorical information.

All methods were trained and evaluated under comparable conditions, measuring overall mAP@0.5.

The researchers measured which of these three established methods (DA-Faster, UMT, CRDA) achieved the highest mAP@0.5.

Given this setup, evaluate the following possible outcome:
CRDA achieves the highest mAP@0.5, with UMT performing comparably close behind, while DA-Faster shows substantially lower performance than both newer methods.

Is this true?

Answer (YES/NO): NO